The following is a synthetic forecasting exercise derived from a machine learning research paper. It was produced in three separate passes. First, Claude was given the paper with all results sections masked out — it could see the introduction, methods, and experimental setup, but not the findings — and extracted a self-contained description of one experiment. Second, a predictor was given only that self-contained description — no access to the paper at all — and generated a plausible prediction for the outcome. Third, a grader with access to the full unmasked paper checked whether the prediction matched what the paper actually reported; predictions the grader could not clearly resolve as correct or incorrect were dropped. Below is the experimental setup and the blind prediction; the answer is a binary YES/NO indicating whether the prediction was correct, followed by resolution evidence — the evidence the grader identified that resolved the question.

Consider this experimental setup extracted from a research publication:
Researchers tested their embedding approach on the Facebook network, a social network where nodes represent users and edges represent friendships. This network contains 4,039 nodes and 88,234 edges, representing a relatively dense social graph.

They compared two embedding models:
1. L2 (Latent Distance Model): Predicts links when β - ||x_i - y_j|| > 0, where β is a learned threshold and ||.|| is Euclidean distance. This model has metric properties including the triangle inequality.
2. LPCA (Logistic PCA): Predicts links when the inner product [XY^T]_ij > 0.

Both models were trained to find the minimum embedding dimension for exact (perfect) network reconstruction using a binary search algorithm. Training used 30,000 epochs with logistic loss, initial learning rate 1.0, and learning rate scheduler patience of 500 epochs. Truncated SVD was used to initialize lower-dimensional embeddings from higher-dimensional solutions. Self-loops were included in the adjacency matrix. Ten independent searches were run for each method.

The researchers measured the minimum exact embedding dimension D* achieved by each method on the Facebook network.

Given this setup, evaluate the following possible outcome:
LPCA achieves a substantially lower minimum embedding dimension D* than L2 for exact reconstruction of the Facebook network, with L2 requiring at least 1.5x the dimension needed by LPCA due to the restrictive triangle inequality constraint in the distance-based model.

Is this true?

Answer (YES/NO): NO